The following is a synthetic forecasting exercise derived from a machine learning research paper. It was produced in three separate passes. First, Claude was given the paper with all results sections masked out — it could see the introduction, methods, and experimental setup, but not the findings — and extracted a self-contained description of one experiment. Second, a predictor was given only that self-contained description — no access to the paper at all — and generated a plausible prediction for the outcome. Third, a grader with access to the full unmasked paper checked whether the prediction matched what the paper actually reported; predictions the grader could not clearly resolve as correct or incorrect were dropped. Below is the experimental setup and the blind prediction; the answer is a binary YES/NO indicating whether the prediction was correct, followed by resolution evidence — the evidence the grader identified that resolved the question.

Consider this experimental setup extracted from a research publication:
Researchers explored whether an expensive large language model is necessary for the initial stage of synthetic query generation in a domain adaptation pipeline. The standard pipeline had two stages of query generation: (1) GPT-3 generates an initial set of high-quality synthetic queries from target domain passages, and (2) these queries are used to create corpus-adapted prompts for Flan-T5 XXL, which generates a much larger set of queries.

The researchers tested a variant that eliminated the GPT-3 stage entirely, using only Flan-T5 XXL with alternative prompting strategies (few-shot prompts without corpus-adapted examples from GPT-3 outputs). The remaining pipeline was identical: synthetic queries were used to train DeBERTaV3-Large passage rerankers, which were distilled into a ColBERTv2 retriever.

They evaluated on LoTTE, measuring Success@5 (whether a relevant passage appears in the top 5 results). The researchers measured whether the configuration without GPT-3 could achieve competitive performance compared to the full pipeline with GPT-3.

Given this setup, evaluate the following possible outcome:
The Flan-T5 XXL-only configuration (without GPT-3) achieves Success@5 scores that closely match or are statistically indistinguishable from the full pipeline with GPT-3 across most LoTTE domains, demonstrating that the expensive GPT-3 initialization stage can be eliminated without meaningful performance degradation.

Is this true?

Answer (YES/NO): YES